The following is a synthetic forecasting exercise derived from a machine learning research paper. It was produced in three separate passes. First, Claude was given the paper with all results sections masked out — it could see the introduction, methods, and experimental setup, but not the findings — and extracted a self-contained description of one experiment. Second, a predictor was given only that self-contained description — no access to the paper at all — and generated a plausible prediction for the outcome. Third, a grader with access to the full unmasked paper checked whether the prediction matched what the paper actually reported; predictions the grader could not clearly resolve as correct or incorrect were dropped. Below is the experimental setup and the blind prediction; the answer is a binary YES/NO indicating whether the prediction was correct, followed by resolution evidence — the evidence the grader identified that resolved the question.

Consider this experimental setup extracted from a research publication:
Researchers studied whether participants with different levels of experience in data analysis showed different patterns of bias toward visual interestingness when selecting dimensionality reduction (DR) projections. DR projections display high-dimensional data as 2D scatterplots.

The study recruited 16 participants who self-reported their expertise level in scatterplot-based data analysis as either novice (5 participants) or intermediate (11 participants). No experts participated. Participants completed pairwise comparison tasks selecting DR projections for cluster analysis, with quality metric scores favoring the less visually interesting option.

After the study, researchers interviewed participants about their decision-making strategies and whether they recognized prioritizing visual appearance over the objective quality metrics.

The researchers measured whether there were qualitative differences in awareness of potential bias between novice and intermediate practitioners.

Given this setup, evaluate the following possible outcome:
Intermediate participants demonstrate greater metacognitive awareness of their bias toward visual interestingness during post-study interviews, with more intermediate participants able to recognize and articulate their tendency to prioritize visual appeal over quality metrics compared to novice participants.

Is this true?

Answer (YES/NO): NO